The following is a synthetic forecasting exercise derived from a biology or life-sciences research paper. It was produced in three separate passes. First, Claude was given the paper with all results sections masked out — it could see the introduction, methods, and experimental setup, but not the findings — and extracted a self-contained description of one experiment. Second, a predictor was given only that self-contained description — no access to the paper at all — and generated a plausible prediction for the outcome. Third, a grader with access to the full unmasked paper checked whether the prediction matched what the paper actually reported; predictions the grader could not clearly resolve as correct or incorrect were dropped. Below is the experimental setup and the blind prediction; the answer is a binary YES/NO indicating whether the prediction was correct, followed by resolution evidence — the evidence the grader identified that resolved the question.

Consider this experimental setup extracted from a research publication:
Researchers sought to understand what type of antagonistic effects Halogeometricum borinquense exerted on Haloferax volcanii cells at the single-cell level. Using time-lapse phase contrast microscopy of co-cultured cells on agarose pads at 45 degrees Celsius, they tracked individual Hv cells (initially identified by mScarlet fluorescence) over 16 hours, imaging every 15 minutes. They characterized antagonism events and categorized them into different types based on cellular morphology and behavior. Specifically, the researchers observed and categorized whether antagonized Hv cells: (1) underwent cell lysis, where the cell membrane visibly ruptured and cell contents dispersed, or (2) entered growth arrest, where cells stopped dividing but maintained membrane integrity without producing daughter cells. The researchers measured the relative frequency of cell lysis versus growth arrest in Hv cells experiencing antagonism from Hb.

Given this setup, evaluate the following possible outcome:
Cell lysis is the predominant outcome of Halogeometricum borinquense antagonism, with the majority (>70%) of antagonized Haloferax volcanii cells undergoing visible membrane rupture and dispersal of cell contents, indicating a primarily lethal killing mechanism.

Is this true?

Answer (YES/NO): NO